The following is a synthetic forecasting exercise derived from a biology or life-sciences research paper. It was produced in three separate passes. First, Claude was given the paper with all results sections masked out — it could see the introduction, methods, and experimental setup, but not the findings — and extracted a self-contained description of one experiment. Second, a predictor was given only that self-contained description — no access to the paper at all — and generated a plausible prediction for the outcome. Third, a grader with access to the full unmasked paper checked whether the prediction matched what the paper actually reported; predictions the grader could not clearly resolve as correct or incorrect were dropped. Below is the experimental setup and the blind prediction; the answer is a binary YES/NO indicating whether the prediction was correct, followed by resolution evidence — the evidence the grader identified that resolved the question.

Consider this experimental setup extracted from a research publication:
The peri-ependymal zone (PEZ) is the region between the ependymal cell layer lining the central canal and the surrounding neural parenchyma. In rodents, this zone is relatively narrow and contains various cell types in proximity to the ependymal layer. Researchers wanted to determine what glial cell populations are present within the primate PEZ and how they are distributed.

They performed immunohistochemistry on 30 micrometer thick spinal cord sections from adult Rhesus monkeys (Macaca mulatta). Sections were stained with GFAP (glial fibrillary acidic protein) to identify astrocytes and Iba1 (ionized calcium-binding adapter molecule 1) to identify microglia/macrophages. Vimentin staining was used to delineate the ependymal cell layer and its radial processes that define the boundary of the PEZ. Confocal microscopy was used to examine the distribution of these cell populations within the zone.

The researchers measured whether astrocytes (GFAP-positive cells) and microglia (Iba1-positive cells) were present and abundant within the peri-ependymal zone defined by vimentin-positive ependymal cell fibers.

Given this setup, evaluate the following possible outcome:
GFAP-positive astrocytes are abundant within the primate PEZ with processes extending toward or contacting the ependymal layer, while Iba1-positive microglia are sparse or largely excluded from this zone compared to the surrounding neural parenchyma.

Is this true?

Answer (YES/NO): NO